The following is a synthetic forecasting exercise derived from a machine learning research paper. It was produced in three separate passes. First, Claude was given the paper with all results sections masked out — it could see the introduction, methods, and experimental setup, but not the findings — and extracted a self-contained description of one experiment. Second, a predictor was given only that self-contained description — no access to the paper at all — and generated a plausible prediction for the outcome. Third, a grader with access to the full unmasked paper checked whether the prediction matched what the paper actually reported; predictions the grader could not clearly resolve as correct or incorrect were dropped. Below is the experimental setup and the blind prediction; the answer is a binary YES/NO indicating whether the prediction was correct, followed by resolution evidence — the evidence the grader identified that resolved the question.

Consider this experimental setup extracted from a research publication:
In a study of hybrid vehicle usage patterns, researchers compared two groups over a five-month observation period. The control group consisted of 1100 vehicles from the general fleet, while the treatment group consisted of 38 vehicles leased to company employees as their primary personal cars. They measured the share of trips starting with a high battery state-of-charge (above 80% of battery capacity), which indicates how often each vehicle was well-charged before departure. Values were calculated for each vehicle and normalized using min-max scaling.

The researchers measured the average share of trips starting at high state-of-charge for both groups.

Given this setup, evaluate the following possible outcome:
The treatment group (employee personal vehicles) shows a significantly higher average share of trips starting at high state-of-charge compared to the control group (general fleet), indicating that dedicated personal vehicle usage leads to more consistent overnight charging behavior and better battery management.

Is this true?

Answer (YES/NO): NO